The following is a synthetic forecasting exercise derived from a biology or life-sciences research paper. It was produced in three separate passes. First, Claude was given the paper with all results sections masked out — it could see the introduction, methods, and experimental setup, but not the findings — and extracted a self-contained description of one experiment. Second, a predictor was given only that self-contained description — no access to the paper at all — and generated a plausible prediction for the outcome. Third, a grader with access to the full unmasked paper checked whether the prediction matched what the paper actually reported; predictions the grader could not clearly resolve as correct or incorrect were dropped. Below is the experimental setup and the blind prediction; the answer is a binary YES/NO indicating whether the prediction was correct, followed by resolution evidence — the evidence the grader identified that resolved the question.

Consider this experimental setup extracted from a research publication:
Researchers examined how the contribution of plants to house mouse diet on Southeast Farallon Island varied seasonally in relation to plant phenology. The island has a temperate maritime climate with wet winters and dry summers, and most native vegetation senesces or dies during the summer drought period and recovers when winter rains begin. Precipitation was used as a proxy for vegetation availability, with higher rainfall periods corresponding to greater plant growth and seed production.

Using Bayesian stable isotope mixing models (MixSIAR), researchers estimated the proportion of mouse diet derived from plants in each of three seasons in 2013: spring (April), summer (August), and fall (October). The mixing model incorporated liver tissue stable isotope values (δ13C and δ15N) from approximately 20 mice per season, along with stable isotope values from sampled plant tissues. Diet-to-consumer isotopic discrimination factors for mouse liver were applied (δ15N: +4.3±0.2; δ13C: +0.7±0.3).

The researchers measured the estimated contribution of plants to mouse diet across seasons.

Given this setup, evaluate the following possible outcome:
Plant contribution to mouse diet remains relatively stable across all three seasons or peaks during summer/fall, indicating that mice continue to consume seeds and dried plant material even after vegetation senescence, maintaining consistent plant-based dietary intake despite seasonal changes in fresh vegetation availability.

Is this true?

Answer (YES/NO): NO